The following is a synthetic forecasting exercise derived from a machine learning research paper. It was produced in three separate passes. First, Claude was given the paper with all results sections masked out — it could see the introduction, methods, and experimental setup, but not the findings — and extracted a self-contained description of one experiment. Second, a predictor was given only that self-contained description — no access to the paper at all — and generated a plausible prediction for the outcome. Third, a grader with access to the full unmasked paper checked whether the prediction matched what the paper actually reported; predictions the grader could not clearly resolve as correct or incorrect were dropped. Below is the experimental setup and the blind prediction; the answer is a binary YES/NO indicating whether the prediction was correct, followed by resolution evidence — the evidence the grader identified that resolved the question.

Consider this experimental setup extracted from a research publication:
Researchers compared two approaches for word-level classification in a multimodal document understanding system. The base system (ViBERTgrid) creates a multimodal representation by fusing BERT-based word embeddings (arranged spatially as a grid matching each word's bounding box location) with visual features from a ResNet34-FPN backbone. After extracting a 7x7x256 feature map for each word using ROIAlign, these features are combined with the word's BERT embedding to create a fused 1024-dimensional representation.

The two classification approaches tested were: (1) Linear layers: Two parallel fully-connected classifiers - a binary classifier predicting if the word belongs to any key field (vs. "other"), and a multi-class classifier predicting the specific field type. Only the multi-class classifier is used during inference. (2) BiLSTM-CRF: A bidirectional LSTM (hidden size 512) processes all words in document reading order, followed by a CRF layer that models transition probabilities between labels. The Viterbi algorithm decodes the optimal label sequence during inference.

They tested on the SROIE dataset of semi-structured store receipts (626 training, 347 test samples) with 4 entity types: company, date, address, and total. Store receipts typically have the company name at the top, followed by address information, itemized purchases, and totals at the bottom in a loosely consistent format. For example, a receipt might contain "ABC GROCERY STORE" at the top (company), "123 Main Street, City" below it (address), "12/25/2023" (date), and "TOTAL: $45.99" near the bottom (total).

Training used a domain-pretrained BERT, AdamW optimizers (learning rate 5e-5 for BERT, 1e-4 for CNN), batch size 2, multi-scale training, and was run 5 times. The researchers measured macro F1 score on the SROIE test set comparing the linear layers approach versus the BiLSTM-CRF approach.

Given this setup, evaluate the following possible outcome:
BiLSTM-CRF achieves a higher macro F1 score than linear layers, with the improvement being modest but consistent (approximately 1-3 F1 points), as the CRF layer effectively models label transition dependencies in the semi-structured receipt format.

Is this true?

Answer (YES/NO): NO